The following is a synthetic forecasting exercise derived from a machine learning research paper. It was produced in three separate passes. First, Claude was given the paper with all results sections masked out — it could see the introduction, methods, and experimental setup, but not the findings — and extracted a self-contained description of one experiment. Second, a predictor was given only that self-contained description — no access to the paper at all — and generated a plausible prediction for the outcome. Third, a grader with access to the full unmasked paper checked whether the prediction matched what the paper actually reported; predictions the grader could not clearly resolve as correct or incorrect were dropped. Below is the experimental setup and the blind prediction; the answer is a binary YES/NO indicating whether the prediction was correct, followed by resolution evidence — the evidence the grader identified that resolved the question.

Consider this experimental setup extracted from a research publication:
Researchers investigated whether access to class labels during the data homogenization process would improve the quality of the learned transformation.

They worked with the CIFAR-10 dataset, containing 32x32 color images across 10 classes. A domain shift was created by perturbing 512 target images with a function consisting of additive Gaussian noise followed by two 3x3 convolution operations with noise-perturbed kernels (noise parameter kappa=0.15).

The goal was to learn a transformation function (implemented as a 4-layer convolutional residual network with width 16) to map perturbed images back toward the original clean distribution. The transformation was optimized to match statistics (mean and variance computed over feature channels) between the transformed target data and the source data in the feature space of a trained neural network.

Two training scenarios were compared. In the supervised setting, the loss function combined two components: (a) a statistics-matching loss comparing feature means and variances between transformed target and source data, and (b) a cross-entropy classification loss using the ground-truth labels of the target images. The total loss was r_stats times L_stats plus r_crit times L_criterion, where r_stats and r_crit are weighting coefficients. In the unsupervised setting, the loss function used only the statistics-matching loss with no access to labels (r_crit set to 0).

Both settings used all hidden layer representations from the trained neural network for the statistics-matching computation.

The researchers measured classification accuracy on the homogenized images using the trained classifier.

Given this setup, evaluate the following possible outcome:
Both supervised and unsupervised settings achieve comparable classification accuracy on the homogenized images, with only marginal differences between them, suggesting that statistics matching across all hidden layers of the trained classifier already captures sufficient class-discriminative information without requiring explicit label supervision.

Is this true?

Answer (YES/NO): YES